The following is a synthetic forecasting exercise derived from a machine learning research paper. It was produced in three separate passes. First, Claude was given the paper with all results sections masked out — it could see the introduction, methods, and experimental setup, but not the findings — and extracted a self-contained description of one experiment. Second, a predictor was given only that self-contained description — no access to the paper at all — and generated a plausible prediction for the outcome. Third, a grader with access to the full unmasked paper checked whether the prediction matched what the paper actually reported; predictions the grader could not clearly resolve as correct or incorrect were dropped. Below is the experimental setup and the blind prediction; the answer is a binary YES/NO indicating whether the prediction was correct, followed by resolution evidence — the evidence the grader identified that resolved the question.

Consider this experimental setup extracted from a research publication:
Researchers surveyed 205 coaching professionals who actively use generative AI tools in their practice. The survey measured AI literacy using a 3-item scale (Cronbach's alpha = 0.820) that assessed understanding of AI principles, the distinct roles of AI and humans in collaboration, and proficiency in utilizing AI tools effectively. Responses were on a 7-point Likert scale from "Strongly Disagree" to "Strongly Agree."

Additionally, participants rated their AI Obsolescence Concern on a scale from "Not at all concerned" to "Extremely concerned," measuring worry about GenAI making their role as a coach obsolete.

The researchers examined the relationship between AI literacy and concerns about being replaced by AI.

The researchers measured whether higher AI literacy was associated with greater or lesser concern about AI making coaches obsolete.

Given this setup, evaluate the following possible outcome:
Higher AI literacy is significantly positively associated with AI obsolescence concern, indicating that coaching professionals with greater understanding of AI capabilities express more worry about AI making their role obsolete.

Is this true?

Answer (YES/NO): NO